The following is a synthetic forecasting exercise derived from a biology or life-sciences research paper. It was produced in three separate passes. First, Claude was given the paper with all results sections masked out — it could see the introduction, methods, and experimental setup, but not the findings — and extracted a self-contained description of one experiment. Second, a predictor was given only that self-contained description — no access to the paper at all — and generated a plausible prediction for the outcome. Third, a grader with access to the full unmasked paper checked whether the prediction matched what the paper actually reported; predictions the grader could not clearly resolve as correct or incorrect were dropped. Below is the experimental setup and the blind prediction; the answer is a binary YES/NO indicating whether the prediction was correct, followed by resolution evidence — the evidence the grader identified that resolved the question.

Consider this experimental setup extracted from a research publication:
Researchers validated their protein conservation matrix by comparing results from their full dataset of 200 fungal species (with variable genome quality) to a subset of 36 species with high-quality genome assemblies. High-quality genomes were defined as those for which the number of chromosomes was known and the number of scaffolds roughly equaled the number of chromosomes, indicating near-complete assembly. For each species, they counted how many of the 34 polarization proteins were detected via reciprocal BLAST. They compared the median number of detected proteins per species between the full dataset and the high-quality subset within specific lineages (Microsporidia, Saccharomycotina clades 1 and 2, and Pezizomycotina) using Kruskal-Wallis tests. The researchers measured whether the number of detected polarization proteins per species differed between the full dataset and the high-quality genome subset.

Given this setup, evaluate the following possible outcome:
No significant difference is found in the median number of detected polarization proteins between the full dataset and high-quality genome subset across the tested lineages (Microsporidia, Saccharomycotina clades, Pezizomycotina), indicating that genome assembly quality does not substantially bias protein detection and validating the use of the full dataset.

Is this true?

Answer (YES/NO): YES